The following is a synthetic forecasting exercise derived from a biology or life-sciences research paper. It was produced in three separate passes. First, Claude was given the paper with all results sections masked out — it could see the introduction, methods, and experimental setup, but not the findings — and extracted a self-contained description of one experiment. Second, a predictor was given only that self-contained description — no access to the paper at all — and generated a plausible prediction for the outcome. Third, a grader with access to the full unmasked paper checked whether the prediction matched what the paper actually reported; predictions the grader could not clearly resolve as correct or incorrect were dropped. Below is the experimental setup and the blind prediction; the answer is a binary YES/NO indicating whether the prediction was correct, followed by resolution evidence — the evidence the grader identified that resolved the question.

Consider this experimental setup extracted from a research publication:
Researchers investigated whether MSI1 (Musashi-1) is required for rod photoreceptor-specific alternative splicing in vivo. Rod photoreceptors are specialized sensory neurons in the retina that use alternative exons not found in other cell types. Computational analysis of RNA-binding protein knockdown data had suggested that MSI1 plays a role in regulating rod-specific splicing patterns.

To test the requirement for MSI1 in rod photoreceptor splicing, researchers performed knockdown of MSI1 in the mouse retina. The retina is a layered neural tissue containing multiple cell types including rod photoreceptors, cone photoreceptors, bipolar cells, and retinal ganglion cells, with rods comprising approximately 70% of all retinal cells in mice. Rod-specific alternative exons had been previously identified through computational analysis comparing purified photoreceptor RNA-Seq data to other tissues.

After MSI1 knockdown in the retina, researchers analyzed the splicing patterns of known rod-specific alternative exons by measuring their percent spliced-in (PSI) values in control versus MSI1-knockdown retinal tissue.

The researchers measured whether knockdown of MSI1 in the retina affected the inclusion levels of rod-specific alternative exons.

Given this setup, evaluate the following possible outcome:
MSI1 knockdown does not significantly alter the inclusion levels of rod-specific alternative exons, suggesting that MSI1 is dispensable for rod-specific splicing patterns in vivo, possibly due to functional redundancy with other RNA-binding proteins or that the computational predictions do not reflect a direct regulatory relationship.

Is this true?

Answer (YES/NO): NO